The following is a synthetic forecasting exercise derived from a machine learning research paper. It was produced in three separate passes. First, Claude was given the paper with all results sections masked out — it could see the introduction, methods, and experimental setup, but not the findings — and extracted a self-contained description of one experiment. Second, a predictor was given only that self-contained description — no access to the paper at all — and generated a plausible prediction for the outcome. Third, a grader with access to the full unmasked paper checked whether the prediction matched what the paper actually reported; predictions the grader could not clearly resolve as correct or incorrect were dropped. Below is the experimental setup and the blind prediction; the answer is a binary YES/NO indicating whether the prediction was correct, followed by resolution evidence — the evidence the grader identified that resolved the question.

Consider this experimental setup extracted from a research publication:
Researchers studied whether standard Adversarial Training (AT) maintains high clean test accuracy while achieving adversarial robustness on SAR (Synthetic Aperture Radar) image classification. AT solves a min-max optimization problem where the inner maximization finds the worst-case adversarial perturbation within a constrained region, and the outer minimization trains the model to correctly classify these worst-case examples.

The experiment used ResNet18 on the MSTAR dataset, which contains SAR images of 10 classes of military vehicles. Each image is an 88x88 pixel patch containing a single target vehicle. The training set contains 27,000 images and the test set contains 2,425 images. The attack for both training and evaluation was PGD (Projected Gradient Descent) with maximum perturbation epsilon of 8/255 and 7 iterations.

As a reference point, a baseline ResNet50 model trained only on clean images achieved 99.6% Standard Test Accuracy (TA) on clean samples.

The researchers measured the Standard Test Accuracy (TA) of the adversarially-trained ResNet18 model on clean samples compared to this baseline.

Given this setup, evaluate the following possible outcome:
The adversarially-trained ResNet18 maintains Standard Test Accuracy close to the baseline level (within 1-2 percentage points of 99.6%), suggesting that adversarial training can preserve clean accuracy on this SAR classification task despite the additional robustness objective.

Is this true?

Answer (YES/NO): NO